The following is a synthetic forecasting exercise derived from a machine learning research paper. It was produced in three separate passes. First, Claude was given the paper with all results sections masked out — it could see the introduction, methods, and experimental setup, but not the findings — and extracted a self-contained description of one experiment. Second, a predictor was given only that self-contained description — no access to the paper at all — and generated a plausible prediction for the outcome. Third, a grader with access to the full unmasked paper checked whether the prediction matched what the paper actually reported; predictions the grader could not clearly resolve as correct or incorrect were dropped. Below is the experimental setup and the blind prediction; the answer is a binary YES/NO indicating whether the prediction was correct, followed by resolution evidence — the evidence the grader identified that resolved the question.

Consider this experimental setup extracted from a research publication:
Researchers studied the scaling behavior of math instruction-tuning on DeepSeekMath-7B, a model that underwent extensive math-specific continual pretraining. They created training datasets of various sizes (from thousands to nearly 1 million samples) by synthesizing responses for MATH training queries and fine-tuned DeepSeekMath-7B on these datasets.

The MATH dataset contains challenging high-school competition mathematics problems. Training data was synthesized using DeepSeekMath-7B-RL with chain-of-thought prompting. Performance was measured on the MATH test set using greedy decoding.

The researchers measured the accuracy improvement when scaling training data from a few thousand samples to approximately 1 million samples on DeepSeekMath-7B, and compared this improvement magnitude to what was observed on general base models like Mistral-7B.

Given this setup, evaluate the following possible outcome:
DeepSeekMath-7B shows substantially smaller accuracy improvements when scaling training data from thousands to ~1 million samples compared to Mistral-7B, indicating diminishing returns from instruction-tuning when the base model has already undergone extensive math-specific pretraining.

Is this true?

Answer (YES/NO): YES